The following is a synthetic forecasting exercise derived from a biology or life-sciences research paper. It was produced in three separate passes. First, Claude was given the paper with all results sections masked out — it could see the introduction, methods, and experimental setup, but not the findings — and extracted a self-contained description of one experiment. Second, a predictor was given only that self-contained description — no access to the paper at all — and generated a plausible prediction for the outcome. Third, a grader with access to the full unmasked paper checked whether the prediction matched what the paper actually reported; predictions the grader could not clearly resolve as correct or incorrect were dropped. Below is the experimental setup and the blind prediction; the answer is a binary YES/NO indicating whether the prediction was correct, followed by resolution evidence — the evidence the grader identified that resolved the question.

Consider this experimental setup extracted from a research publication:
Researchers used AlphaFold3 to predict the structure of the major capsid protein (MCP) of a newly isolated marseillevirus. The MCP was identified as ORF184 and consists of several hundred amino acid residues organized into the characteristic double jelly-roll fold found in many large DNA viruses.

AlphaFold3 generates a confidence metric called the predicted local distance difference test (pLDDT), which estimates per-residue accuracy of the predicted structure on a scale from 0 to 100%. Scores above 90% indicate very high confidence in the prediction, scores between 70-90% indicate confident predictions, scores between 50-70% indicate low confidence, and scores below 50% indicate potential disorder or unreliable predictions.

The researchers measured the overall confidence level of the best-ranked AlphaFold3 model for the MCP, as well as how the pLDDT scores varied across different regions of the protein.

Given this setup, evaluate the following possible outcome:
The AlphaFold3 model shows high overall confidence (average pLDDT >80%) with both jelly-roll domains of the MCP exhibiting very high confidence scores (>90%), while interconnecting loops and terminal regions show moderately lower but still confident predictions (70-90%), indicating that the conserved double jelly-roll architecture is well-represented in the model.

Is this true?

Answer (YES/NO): NO